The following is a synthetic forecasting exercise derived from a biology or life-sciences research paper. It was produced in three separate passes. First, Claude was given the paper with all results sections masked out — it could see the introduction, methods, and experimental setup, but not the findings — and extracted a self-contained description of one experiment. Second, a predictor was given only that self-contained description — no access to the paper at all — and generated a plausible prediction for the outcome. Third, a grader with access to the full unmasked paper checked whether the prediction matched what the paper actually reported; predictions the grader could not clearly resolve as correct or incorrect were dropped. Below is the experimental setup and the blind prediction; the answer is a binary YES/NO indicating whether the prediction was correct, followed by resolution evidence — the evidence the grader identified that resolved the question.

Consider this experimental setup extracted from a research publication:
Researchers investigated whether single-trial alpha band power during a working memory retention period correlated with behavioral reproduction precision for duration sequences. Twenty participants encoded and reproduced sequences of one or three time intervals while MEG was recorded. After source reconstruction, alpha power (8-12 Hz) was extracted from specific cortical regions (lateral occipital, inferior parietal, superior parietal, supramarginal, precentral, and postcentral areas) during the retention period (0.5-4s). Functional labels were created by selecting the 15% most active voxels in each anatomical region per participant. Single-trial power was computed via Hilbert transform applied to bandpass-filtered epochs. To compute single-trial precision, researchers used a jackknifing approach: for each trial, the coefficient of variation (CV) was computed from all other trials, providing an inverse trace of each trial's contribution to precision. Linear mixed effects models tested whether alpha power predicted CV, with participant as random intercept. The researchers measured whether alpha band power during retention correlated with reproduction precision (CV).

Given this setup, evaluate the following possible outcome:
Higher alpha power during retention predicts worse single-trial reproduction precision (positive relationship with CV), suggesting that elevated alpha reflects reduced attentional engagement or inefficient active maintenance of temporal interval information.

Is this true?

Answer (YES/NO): YES